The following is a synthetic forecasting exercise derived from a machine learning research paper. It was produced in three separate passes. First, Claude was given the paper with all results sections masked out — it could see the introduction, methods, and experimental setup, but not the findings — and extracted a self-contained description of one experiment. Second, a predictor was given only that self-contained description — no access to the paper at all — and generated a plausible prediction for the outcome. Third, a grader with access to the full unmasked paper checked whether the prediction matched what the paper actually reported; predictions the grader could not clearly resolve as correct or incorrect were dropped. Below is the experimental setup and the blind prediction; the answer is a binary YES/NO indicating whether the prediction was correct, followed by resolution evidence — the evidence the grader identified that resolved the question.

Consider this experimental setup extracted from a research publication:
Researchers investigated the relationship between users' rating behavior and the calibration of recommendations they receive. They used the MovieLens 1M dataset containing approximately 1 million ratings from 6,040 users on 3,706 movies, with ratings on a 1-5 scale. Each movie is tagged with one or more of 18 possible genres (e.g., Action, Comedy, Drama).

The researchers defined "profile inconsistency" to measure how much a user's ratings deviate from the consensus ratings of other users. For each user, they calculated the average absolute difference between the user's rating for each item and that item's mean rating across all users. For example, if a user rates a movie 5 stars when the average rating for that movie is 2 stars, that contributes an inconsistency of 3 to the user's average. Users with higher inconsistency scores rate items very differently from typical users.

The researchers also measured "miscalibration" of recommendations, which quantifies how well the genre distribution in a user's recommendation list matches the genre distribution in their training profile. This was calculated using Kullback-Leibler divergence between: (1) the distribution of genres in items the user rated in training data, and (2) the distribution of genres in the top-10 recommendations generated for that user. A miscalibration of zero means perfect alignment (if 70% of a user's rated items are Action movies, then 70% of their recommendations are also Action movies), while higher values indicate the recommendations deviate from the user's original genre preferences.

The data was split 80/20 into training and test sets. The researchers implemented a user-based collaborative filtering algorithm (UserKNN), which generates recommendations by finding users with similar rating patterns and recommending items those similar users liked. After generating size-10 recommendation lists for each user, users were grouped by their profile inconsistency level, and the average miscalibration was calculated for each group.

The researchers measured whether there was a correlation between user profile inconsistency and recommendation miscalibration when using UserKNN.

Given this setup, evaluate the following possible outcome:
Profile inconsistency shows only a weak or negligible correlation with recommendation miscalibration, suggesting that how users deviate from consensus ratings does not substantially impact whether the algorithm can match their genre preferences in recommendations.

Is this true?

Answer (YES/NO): NO